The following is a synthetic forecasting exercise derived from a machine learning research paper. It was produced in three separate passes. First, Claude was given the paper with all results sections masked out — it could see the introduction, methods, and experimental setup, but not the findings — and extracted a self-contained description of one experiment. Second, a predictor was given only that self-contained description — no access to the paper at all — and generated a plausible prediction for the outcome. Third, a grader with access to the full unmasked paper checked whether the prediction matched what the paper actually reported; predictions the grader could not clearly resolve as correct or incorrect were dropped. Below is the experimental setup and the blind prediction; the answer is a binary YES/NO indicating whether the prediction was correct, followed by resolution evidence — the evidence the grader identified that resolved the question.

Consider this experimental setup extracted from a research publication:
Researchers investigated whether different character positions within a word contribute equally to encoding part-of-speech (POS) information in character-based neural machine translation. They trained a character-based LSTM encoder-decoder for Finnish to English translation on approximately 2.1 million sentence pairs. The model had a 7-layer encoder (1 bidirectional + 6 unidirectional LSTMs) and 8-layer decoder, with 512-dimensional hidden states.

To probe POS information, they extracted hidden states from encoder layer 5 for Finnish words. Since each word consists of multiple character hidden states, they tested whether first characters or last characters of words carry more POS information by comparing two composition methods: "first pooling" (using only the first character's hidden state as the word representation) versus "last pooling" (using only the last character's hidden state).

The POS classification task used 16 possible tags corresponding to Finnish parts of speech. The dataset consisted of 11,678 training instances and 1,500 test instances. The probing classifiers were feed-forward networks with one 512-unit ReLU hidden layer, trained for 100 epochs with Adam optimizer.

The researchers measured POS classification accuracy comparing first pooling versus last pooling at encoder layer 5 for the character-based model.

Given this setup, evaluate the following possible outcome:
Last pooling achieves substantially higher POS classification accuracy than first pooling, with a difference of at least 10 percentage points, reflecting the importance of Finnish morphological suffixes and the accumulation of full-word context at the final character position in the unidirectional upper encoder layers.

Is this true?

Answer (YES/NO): NO